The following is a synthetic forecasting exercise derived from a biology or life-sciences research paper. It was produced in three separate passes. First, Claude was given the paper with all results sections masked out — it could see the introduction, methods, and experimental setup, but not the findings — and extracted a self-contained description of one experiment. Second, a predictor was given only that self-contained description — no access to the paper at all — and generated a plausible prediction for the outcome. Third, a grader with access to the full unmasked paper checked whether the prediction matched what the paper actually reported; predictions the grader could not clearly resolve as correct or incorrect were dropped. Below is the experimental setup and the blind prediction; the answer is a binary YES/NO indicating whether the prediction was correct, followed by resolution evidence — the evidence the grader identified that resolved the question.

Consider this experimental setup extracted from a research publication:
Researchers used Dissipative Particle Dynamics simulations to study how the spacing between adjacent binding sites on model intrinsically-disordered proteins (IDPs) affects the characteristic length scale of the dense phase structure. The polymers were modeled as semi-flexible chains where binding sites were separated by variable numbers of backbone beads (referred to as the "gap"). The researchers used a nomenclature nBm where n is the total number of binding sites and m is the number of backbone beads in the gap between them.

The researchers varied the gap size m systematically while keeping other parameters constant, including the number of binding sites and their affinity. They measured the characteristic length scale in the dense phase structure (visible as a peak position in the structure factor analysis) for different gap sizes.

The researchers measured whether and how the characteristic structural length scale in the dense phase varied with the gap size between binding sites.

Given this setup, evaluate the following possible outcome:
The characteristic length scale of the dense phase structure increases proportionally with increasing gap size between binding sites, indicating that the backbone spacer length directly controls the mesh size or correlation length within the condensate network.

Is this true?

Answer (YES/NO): NO